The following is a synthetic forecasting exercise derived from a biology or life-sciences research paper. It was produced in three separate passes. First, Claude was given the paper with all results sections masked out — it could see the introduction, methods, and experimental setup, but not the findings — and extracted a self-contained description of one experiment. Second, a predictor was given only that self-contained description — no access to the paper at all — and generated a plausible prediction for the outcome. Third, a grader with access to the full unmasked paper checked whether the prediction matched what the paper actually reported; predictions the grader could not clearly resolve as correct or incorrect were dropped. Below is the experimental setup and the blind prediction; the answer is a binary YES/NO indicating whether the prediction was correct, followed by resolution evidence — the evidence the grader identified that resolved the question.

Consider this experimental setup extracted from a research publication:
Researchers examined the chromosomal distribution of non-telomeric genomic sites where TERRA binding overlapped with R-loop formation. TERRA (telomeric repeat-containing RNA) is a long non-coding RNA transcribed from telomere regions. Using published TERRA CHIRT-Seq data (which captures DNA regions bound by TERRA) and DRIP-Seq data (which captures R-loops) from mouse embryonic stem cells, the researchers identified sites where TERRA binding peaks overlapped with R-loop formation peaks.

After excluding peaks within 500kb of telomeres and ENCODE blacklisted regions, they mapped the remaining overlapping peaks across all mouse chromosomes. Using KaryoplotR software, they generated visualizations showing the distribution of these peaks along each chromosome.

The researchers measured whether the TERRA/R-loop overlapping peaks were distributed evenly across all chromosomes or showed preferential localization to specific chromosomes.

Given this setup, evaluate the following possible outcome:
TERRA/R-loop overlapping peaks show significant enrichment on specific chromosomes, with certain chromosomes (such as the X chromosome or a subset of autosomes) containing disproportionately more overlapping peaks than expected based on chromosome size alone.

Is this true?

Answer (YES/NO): NO